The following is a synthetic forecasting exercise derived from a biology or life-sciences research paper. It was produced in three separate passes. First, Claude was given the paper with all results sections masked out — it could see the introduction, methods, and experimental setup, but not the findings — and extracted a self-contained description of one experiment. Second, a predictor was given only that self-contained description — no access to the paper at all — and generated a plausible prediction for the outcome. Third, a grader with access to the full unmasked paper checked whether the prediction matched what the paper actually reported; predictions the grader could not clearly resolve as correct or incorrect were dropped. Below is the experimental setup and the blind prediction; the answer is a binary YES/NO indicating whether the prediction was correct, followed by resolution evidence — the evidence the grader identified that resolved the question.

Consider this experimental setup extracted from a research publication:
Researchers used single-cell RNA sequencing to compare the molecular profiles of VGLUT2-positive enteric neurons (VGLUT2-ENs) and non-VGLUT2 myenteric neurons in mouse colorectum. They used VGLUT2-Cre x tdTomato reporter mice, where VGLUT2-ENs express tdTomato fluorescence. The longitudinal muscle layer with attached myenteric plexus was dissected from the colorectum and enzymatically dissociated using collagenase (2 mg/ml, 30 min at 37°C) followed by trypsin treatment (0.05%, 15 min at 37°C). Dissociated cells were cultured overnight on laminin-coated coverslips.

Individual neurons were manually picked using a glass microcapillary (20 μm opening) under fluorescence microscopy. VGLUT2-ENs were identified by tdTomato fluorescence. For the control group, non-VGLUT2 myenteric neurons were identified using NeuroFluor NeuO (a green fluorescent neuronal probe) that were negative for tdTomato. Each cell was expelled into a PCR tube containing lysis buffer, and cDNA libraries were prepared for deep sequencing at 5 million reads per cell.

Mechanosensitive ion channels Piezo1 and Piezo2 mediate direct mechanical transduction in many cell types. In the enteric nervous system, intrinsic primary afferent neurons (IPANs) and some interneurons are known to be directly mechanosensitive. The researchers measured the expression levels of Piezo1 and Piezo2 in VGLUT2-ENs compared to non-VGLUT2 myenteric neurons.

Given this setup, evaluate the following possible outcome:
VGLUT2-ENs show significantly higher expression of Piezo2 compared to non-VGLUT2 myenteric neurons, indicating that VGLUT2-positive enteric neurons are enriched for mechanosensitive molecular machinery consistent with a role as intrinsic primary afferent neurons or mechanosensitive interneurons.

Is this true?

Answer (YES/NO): NO